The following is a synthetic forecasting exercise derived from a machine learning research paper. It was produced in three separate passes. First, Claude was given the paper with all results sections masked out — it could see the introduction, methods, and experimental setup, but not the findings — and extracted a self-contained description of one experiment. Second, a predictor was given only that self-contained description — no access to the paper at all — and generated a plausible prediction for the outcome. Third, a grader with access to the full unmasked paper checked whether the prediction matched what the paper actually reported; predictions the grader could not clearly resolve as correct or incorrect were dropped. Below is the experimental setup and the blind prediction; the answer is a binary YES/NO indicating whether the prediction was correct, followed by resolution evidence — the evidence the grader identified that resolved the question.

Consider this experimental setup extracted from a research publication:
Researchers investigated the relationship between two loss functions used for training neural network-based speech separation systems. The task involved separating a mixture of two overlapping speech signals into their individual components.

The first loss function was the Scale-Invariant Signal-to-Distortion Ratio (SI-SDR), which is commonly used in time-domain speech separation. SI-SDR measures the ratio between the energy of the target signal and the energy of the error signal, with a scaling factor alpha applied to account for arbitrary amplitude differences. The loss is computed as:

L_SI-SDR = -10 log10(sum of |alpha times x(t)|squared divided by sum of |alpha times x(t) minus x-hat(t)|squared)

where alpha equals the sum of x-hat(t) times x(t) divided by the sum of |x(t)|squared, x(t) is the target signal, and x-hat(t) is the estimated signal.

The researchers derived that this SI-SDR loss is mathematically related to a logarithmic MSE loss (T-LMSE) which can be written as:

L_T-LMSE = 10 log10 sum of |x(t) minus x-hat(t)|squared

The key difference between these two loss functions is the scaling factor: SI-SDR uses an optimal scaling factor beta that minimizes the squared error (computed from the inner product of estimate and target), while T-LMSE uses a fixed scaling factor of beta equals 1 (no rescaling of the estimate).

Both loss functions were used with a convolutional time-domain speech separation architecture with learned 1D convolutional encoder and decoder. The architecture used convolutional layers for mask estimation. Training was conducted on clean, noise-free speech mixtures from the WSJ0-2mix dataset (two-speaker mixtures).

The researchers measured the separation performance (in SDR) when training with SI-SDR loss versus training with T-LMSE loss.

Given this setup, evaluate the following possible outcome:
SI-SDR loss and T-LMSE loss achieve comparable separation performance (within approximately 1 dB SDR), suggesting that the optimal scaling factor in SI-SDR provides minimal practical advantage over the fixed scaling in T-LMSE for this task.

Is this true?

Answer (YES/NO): YES